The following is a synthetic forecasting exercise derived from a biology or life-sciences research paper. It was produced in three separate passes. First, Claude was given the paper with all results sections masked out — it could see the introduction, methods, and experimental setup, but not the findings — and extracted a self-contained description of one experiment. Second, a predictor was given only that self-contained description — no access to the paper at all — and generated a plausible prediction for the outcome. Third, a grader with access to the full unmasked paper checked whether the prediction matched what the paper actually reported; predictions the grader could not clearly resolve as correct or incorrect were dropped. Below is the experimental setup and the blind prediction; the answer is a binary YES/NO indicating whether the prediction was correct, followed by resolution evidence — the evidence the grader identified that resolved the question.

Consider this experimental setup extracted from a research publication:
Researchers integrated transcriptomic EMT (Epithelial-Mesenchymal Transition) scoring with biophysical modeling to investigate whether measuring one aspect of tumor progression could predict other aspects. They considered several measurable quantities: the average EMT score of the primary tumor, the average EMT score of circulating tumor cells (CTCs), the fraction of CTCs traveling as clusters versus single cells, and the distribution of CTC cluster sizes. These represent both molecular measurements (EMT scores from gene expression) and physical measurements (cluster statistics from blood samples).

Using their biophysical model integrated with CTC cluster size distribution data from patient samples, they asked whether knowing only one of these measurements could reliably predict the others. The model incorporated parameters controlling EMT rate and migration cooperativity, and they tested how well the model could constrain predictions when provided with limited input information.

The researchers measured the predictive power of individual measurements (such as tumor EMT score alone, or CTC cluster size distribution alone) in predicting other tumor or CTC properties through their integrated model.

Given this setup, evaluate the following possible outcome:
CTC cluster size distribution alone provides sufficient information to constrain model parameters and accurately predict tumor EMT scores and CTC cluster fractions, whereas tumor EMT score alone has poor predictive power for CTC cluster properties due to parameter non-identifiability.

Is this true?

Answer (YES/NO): YES